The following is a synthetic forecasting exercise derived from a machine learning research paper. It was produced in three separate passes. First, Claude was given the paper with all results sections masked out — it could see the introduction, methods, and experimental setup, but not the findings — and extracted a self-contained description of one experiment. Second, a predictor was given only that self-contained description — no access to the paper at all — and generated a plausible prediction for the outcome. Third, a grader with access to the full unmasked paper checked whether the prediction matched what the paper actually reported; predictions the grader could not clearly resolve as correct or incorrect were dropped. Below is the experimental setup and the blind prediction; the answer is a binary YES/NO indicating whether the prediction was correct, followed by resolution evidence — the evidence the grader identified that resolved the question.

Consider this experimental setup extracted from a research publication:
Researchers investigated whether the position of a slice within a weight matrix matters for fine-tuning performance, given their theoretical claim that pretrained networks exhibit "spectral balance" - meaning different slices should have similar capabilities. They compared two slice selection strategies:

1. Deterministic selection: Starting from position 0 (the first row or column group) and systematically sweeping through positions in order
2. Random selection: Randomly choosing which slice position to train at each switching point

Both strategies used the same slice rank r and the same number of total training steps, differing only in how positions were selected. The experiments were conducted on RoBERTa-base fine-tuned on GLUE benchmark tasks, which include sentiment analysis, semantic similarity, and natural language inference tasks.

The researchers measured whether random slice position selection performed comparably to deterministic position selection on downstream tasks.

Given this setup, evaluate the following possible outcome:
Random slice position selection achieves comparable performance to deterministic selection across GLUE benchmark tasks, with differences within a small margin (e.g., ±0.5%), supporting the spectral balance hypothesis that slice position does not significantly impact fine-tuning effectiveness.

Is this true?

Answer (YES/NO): NO